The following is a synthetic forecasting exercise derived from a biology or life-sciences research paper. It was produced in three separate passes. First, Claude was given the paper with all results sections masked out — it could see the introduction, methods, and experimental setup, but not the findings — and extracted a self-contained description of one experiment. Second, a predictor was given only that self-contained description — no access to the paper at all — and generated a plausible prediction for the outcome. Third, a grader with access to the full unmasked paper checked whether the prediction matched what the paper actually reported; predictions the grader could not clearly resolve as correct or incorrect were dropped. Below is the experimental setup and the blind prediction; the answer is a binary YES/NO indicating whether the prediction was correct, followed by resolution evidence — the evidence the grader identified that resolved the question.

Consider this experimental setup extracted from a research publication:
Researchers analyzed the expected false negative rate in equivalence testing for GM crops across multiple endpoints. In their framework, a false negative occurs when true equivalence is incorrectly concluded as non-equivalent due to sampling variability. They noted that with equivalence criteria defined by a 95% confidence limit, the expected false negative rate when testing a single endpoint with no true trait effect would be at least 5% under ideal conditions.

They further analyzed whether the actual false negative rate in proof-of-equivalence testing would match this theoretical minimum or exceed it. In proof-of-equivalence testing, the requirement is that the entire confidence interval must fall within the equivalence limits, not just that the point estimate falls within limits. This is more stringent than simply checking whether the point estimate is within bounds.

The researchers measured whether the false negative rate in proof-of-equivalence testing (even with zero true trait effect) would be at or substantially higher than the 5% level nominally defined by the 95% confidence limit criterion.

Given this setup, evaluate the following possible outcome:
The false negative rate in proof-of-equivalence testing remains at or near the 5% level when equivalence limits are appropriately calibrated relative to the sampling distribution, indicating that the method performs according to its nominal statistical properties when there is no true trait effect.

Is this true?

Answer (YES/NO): NO